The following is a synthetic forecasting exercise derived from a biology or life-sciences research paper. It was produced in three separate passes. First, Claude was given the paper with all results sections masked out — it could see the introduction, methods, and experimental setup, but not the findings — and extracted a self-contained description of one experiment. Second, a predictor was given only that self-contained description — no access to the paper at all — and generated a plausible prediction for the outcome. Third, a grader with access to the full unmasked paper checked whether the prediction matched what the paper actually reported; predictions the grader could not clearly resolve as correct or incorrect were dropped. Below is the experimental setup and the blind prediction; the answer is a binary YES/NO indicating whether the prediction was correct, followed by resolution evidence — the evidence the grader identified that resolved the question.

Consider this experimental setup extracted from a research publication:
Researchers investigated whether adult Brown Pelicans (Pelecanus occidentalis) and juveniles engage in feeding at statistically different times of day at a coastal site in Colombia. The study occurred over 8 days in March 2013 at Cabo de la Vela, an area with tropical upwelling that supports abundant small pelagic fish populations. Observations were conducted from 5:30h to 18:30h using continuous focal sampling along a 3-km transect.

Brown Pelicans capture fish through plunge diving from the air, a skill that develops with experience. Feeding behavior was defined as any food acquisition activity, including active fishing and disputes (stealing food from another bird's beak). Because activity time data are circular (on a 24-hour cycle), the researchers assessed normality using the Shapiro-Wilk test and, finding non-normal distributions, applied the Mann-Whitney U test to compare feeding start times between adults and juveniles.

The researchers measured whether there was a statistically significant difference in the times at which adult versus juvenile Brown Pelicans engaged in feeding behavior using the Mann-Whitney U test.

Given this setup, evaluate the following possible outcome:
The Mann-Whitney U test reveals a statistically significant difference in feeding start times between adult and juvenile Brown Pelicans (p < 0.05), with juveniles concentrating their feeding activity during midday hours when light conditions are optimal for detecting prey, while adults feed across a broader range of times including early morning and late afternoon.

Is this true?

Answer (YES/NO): NO